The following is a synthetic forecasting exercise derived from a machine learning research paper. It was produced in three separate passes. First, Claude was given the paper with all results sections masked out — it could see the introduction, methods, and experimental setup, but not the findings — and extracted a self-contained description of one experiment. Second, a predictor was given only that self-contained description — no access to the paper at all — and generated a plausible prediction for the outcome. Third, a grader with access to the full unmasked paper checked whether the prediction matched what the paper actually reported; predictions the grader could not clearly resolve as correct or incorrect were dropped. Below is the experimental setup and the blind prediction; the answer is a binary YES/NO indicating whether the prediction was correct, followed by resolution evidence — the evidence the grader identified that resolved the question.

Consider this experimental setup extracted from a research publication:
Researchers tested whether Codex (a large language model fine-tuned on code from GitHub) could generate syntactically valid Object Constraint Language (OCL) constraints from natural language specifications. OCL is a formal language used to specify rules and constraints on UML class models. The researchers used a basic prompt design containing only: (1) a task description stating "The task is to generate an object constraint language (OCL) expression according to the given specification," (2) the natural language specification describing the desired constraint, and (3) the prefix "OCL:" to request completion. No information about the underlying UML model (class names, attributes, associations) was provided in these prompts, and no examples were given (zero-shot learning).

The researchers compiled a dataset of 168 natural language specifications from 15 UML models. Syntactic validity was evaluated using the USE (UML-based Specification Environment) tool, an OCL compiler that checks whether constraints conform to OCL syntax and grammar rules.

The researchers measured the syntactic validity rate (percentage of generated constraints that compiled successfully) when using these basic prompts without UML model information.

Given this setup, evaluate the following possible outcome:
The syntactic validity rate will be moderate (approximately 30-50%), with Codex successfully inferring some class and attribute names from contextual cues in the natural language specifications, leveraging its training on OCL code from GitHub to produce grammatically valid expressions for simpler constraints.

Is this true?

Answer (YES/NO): NO